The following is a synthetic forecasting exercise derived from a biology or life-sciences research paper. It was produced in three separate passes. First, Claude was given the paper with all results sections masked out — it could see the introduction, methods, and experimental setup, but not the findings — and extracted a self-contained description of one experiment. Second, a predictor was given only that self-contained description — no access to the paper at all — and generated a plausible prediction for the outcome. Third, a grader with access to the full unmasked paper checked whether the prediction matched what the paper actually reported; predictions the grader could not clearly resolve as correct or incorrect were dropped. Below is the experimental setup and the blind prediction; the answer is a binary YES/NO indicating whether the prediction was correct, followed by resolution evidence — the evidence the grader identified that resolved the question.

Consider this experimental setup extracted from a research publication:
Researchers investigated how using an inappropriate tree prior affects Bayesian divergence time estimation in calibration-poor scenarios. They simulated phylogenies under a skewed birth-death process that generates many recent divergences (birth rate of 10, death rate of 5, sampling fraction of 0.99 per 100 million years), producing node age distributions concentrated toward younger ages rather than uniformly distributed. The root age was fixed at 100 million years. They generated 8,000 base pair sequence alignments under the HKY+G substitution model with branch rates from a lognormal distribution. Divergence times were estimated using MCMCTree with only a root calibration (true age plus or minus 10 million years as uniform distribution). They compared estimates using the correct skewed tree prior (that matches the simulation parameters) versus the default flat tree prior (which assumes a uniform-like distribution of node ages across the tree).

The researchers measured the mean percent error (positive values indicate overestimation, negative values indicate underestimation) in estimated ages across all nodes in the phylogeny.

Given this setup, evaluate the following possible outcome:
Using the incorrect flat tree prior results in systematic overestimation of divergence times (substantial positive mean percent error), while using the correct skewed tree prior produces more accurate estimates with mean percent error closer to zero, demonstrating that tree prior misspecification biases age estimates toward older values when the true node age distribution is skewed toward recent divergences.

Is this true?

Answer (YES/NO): YES